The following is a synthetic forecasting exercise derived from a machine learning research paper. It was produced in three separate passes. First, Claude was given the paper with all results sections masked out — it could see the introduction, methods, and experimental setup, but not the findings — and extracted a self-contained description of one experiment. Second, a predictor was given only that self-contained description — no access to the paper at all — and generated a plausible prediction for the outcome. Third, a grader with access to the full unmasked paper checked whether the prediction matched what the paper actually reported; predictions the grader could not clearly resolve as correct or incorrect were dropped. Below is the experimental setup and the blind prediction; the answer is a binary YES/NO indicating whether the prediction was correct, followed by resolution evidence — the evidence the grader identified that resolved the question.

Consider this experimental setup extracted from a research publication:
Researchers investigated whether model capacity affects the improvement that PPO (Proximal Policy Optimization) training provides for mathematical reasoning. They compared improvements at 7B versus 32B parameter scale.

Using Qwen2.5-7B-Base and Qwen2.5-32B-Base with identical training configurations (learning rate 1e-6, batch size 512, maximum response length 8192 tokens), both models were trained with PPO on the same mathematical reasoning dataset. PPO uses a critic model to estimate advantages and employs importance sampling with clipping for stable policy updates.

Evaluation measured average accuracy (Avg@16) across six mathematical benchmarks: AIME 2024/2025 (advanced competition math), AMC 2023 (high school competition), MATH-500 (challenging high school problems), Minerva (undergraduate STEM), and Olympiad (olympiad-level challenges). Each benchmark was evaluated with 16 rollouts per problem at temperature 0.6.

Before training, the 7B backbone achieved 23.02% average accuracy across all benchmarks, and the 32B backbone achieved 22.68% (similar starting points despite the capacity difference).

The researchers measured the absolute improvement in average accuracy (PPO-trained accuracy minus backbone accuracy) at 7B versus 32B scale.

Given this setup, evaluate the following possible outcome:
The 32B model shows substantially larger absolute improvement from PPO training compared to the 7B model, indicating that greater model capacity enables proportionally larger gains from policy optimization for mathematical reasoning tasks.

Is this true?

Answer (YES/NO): YES